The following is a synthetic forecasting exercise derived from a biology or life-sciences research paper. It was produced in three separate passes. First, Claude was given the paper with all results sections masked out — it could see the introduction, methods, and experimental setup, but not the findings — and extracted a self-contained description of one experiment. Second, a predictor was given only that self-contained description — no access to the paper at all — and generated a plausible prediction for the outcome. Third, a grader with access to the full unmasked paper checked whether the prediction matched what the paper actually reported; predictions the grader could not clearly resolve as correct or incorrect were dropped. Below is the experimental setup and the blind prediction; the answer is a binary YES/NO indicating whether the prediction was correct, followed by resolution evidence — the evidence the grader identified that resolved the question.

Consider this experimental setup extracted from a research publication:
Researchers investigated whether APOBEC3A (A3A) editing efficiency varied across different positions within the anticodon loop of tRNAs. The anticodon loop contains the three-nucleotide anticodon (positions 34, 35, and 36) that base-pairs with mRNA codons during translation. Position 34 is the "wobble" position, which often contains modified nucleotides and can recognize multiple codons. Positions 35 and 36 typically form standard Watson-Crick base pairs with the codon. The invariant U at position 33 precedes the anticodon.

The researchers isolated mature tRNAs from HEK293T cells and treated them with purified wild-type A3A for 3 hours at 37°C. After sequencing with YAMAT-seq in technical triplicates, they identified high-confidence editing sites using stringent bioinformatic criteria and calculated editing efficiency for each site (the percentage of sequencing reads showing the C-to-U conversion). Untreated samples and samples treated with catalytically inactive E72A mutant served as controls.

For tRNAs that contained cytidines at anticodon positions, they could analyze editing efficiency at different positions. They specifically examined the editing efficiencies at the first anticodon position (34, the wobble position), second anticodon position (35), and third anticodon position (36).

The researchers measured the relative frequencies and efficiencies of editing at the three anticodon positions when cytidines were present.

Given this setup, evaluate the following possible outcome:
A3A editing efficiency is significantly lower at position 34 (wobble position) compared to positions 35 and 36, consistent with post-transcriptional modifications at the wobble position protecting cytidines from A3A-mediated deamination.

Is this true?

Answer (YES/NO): NO